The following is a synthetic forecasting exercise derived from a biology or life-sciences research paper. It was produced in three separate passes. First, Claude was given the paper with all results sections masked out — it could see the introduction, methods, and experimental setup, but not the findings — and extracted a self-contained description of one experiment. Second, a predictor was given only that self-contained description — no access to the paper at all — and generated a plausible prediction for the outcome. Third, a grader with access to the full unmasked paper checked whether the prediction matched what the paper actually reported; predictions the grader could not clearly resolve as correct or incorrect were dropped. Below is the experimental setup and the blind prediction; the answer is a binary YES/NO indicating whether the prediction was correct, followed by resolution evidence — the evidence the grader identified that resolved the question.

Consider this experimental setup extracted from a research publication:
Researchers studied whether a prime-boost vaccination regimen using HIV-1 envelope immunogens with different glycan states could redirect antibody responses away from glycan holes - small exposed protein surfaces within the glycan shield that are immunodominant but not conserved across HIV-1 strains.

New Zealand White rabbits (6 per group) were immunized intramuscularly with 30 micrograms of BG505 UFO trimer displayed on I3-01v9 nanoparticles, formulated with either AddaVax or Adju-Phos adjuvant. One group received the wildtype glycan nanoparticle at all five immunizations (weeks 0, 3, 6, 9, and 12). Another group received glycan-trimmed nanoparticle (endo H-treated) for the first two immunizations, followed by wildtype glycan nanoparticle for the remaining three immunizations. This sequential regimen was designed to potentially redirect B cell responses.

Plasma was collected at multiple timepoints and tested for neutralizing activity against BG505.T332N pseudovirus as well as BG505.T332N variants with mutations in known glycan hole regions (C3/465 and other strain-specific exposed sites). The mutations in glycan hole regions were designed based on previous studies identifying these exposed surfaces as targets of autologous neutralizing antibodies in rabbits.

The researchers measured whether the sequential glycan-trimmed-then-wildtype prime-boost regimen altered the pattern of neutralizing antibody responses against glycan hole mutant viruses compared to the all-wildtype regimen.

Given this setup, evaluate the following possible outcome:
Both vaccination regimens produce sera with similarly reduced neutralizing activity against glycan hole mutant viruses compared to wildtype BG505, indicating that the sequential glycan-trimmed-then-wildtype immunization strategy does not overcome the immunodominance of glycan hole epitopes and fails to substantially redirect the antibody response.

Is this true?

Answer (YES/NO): NO